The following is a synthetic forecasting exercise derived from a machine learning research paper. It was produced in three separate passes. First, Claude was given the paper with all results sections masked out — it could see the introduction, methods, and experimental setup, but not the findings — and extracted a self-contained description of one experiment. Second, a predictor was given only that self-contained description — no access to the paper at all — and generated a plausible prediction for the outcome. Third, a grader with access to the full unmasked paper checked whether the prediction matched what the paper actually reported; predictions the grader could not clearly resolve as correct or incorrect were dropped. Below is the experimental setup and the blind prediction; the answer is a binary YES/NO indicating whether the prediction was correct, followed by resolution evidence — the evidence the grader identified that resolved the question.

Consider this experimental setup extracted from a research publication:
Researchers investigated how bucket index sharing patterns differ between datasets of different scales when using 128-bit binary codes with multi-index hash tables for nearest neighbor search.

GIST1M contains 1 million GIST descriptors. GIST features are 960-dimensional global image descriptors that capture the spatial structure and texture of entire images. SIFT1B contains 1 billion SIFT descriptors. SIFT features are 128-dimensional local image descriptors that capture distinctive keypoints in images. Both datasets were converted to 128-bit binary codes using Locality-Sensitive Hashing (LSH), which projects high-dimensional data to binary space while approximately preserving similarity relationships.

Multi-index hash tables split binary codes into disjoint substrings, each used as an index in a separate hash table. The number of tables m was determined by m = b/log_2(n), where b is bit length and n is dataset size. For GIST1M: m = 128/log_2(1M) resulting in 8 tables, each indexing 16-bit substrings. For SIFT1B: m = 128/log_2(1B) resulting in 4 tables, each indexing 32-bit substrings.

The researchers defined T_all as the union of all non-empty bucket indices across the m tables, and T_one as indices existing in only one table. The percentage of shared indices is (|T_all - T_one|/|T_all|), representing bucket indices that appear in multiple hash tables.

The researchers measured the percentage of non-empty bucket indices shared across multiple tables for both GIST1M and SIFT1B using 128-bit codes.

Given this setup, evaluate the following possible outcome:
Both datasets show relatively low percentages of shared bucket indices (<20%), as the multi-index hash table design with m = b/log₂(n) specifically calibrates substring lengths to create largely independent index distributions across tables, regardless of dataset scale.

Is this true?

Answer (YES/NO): NO